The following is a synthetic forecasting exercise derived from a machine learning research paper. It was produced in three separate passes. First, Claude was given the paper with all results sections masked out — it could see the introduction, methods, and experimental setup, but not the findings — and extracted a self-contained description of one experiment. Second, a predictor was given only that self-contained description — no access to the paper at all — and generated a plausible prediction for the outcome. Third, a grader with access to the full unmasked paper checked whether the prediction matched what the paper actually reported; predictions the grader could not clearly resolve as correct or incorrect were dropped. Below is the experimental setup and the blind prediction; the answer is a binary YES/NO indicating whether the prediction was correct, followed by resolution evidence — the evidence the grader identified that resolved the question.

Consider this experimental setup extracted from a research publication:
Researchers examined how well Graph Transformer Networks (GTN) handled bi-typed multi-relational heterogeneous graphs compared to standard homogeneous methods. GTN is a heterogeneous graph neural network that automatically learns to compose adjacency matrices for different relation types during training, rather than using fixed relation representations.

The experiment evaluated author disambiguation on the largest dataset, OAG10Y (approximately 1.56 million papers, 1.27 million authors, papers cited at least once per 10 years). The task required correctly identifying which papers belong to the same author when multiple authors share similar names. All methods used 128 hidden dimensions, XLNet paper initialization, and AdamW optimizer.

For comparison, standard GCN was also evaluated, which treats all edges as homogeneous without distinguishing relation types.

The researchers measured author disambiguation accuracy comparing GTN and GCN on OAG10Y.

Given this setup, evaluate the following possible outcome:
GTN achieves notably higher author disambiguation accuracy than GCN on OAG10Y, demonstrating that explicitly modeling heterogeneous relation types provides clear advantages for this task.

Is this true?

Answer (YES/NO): YES